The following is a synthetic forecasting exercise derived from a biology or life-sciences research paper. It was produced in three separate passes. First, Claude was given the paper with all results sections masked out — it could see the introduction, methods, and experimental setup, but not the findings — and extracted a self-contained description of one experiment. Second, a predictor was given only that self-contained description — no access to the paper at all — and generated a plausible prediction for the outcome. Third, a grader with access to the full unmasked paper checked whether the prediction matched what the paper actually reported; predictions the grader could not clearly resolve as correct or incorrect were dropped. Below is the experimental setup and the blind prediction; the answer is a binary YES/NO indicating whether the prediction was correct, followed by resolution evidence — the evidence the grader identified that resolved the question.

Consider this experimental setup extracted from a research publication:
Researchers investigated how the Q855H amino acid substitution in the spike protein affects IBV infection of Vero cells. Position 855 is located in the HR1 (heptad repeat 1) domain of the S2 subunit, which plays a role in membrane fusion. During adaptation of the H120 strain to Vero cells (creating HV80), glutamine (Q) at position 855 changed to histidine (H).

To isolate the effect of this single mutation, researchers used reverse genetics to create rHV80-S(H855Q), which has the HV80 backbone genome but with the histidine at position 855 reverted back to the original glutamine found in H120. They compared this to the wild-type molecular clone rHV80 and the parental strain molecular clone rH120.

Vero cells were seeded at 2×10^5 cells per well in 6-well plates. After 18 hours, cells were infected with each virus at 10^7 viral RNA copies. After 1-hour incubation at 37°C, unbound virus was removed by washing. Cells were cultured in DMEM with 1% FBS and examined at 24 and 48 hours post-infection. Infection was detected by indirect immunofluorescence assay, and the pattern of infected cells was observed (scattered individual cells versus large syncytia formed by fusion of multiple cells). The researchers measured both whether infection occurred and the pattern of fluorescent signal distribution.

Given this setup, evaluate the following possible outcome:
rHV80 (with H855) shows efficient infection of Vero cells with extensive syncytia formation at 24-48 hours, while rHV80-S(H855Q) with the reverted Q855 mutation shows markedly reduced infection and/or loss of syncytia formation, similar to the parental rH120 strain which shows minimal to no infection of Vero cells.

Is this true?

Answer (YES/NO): NO